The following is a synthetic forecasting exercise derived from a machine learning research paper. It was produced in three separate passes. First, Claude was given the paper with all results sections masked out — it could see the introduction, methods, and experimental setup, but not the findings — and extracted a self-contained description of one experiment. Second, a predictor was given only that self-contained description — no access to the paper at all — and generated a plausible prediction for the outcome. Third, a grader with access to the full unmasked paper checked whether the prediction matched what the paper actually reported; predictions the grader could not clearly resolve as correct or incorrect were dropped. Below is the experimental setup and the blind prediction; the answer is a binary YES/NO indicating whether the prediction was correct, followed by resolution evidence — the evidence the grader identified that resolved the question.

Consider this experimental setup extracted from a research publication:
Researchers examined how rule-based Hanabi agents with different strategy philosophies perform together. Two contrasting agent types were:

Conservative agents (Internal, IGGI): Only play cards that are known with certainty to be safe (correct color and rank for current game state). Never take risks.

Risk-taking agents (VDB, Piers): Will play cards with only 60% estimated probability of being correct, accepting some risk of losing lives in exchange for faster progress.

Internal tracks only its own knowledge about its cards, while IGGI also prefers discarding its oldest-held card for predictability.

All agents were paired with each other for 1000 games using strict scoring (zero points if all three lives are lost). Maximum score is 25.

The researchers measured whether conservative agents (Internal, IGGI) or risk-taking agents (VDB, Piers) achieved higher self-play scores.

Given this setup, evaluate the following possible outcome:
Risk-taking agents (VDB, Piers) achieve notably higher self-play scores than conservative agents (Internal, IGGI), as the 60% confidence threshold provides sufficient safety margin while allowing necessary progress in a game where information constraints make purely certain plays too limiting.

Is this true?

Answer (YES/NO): YES